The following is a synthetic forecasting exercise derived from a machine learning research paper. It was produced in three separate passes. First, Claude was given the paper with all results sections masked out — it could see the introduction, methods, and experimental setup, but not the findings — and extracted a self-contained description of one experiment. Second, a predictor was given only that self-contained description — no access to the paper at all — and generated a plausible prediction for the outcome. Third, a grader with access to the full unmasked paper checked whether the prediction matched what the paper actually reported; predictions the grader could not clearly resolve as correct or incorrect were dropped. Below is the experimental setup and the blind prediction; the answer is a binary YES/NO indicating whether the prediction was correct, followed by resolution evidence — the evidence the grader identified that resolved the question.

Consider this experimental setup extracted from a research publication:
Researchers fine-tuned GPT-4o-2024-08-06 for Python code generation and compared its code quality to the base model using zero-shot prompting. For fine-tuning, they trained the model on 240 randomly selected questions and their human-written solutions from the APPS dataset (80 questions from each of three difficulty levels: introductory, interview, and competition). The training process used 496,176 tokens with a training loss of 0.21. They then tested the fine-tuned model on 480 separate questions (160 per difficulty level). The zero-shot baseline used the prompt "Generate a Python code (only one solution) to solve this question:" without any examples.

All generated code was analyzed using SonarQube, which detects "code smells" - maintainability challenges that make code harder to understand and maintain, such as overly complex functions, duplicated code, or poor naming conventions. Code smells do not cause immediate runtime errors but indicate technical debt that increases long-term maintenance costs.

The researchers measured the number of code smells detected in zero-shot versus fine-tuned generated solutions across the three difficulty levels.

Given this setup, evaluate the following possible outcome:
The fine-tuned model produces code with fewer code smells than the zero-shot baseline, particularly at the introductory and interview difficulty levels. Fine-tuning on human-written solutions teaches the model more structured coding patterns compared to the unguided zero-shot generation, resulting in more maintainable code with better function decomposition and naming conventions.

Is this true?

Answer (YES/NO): NO